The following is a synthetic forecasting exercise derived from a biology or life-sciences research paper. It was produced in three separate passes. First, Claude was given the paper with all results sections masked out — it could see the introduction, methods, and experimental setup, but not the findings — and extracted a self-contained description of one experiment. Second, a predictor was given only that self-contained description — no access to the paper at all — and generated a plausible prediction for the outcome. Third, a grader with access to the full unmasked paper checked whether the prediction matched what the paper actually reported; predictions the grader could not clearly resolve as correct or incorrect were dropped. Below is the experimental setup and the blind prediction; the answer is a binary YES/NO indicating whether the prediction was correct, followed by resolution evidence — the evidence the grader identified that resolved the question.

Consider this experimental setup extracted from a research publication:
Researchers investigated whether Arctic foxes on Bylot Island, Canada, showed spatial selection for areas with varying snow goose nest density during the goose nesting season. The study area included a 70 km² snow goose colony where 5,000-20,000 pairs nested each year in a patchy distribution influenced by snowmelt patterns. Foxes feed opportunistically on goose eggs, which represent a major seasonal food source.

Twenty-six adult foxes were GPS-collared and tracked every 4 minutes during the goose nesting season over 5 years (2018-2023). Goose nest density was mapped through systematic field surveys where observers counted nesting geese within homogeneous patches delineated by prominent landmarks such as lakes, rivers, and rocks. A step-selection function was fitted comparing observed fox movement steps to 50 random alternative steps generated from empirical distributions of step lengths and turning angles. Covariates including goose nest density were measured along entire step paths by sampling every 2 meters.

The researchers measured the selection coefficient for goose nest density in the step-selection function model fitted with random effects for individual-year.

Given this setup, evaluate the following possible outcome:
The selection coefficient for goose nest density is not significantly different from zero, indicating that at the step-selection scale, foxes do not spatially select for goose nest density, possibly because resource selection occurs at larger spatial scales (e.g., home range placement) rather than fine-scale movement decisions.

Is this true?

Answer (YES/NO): NO